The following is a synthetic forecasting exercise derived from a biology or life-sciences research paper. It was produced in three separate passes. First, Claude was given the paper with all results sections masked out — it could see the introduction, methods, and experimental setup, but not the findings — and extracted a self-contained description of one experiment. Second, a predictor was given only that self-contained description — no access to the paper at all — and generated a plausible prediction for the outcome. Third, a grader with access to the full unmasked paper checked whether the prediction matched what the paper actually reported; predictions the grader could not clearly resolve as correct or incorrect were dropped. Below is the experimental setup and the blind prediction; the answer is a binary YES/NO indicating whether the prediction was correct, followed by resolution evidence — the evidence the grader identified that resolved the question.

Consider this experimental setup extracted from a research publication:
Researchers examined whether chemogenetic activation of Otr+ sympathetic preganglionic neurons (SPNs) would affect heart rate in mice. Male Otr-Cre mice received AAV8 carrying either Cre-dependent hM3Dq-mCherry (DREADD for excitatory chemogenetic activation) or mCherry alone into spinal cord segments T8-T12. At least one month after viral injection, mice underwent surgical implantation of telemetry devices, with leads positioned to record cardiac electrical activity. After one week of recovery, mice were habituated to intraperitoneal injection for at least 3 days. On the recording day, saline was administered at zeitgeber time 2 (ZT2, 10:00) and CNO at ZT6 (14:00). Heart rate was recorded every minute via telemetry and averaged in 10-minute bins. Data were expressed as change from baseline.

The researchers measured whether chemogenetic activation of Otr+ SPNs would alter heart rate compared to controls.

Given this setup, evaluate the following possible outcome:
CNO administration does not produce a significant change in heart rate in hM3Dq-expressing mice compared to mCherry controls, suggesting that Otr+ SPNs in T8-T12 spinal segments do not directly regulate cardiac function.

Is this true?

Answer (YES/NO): NO